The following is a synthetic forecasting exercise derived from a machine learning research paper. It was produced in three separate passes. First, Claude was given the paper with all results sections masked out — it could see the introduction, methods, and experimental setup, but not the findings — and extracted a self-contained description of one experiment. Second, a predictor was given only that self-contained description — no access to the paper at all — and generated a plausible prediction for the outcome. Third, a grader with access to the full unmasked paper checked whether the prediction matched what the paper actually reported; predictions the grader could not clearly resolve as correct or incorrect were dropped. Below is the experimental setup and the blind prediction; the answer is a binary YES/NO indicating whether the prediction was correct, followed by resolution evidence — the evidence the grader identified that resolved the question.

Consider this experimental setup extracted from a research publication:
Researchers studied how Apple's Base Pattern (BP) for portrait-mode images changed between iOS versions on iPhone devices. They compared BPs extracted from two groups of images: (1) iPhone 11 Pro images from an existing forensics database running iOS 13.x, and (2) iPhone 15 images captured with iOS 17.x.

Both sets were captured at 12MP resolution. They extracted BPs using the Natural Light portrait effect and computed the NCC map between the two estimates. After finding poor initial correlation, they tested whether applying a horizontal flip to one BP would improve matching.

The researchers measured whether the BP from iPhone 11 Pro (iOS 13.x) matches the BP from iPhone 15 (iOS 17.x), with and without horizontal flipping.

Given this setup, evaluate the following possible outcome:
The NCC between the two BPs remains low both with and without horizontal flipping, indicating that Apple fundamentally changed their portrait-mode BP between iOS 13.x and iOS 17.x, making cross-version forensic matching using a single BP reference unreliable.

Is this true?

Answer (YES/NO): NO